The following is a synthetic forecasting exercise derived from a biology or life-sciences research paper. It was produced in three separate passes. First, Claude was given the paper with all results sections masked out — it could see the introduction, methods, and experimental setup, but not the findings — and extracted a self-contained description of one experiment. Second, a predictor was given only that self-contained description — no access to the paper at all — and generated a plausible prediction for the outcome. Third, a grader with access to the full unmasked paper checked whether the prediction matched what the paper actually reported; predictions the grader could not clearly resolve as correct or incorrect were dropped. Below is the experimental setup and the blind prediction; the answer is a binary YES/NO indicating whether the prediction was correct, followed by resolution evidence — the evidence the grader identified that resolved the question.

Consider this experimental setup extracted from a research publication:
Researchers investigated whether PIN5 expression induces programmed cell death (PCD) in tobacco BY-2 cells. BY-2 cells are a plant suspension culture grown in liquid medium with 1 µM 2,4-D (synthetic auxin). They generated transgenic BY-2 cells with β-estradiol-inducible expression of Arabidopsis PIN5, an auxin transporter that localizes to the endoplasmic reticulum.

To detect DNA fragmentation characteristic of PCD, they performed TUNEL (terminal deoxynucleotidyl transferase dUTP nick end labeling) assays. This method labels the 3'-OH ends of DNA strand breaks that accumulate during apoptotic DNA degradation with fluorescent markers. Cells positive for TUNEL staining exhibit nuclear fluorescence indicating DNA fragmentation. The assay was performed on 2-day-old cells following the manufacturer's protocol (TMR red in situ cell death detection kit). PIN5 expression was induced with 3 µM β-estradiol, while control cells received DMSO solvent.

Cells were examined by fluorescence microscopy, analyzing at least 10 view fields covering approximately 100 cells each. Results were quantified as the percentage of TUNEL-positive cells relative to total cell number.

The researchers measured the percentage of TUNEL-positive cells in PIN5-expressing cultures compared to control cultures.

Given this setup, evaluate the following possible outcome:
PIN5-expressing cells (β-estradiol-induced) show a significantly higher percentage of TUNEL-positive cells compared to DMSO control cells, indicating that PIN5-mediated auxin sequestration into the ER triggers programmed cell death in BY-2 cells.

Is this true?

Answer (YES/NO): YES